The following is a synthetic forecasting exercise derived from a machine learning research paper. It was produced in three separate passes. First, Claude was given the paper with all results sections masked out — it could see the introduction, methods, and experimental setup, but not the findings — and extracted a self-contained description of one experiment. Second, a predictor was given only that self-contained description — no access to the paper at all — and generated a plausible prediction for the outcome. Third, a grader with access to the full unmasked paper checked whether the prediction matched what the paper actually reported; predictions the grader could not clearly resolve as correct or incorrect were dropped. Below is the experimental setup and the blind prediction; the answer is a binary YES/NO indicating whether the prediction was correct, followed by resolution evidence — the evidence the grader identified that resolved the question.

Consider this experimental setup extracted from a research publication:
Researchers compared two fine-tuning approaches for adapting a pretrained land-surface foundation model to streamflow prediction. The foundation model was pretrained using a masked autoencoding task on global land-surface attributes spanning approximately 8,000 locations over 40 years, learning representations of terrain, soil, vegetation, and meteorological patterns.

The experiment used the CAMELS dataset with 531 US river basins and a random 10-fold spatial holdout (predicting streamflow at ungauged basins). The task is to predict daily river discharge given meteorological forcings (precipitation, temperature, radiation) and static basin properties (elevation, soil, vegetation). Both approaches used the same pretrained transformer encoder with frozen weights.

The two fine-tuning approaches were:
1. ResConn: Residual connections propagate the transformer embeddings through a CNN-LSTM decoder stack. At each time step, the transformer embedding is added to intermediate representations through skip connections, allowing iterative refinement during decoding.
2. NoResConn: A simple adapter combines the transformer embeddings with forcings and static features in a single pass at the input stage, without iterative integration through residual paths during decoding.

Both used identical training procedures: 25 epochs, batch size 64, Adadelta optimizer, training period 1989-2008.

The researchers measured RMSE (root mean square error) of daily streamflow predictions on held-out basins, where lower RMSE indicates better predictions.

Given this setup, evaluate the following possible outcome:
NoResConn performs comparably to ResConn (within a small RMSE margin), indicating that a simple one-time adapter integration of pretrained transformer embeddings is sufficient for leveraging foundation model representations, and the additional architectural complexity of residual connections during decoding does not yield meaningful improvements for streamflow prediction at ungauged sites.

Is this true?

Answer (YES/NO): NO